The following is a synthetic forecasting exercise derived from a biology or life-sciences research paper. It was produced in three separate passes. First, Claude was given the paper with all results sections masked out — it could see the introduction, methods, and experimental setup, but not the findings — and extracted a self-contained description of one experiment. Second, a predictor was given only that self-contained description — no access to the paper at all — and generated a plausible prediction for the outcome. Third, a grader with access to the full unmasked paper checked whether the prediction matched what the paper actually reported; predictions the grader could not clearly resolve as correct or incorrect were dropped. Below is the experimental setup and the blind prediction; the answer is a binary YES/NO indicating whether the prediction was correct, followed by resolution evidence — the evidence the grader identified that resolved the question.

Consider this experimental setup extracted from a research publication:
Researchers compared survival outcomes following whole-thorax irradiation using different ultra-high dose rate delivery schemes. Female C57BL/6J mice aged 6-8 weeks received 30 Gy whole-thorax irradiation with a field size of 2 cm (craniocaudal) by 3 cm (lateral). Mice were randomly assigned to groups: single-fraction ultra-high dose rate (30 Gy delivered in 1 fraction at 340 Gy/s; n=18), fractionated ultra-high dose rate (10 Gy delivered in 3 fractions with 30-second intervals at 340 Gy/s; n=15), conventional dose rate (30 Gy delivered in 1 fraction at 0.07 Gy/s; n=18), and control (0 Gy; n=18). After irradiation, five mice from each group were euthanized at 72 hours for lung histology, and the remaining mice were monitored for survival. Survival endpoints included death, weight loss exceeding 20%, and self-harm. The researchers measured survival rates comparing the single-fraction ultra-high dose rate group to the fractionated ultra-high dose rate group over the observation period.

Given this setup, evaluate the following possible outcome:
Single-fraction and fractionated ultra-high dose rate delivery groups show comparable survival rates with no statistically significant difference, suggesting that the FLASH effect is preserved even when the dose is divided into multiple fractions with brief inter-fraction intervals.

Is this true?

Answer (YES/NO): NO